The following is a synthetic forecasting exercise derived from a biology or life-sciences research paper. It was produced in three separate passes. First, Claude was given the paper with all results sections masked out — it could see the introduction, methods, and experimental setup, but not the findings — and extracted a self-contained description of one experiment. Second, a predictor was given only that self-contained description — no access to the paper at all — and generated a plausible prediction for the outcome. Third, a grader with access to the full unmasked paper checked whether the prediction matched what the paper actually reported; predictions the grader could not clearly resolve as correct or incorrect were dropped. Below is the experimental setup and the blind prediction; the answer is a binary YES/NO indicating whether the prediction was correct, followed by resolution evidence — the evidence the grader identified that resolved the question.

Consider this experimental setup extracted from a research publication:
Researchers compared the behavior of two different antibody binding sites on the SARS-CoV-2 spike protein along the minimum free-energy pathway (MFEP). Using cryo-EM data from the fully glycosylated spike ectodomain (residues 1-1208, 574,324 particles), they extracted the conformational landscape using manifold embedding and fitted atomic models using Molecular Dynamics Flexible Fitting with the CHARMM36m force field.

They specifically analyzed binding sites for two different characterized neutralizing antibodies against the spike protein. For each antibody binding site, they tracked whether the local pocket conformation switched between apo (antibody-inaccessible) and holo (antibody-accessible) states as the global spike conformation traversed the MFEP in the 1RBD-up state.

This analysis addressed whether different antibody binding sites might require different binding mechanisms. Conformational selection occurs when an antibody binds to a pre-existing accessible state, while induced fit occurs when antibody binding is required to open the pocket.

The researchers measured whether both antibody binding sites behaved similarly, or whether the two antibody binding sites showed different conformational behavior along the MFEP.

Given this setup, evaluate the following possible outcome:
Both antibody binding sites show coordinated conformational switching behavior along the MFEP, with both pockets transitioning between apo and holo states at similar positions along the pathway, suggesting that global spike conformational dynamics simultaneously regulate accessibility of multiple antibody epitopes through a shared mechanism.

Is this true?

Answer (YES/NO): NO